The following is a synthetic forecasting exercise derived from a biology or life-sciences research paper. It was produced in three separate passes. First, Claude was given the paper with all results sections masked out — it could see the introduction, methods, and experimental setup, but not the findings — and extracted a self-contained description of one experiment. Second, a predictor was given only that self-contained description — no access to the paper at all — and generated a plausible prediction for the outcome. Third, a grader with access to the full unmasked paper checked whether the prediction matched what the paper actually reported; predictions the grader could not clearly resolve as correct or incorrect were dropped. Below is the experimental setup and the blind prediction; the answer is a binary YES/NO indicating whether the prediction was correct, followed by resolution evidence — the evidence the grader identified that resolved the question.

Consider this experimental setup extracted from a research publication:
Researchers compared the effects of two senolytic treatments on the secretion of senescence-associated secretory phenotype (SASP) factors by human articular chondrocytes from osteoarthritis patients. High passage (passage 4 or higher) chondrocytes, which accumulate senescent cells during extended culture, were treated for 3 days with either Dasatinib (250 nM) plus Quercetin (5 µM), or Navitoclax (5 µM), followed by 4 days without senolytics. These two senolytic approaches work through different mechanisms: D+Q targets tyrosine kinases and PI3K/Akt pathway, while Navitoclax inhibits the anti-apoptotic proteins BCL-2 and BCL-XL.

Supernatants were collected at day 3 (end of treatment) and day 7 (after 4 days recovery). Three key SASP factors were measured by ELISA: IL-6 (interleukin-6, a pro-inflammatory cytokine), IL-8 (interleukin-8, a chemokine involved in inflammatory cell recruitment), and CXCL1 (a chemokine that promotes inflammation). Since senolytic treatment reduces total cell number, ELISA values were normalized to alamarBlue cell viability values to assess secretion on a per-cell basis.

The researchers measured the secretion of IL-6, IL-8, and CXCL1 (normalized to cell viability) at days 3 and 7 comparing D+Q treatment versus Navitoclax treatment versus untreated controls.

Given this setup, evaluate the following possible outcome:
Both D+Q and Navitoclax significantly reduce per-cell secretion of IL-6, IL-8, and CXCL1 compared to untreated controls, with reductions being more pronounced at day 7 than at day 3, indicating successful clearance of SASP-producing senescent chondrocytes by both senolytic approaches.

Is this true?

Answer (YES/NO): NO